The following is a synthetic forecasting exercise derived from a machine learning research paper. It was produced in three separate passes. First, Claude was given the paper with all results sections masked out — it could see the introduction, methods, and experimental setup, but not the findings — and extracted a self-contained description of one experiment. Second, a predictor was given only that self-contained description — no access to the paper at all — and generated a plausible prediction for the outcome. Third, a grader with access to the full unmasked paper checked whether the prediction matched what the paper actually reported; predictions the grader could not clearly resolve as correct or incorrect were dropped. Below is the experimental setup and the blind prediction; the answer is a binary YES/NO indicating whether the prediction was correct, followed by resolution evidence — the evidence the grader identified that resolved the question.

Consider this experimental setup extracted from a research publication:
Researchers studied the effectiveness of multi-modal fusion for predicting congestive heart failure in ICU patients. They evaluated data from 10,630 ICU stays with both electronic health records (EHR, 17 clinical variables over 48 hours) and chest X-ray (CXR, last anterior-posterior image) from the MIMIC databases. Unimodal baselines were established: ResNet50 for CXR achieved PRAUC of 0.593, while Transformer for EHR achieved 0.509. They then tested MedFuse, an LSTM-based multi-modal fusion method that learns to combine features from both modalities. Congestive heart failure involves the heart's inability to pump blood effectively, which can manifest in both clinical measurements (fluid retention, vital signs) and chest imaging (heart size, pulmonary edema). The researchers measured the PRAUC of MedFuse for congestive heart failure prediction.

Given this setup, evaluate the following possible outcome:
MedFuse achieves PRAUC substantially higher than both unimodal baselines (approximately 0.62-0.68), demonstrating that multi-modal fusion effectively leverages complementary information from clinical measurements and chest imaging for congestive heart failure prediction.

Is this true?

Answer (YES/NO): NO